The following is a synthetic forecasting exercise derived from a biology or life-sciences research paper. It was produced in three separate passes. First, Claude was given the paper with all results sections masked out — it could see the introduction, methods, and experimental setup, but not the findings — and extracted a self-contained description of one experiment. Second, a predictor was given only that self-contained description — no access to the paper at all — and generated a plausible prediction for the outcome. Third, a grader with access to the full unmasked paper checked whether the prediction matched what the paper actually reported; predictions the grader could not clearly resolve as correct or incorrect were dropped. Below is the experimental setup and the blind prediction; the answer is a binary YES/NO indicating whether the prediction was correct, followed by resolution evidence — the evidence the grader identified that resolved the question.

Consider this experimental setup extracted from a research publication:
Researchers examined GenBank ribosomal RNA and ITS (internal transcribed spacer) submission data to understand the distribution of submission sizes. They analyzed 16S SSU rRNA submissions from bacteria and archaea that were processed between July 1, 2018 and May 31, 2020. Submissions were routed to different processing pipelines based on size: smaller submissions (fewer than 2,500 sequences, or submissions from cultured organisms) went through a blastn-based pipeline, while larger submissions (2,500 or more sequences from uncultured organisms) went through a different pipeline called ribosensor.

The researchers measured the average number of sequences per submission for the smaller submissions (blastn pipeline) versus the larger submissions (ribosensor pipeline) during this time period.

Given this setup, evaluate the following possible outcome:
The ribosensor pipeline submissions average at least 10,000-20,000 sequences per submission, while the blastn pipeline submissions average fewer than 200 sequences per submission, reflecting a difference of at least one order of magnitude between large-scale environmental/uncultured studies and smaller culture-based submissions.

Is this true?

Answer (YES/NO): YES